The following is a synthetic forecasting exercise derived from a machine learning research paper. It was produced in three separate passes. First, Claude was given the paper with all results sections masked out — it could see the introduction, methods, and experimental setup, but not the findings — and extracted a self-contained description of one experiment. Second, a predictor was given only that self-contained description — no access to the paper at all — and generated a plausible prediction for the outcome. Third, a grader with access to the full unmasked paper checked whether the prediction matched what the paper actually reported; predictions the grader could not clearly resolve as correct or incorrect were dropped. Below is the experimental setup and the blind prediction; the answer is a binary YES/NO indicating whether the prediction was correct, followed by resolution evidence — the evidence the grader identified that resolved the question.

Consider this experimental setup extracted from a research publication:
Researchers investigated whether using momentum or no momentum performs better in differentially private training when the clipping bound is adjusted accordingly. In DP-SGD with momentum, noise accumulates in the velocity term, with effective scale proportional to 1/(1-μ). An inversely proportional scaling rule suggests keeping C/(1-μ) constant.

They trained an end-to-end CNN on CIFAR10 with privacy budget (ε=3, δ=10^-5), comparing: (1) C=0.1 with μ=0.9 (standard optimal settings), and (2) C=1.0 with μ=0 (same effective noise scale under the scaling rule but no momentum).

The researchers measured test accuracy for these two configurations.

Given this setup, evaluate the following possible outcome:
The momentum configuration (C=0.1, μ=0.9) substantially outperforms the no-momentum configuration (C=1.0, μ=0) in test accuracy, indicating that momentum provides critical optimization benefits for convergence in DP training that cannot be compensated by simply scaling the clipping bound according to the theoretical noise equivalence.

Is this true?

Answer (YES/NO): NO